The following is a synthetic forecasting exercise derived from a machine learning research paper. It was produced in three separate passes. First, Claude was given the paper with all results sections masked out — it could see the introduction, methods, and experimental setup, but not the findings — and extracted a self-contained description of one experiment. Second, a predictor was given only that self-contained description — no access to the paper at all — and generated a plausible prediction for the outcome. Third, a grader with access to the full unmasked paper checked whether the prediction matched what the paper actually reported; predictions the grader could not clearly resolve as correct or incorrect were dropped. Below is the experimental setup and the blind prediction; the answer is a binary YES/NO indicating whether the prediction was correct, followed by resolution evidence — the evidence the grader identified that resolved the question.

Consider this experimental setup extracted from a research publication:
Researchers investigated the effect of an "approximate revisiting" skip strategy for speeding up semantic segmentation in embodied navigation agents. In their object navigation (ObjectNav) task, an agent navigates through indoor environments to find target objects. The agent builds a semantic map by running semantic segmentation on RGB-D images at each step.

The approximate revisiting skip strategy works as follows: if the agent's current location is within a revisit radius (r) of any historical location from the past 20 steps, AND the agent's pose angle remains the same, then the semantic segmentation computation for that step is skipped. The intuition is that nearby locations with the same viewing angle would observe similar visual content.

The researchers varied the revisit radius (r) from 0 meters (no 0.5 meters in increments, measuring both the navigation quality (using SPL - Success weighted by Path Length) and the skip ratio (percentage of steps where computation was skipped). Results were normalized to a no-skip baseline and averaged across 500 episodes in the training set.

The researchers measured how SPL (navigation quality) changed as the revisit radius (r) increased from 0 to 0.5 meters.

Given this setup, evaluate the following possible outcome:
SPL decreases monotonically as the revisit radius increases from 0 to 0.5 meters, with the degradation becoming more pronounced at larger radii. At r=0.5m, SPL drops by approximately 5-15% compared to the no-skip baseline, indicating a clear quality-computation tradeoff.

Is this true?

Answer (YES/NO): NO